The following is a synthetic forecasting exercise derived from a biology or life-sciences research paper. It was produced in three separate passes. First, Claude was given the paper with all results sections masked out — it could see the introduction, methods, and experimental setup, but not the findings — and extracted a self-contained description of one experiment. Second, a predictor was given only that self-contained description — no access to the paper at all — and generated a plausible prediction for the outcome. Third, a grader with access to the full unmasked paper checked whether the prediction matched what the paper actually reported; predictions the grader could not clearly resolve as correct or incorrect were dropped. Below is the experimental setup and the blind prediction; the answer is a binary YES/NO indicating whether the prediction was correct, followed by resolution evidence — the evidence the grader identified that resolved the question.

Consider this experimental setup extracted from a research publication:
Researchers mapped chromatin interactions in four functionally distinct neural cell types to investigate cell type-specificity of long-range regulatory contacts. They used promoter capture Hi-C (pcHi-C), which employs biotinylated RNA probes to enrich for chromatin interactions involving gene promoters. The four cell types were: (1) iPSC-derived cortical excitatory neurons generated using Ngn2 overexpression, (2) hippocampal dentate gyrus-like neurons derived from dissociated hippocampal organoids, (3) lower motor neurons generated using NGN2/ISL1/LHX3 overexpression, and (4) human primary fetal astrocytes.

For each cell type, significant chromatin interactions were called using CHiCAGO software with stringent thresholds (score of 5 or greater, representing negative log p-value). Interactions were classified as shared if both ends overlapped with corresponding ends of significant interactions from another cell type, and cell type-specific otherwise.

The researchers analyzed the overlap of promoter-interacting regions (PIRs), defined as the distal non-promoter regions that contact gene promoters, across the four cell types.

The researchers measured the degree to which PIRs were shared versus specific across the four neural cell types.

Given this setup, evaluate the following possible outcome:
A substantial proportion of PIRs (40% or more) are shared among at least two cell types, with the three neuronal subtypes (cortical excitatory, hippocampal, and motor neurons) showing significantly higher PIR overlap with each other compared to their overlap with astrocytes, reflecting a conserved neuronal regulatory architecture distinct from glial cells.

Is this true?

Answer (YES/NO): YES